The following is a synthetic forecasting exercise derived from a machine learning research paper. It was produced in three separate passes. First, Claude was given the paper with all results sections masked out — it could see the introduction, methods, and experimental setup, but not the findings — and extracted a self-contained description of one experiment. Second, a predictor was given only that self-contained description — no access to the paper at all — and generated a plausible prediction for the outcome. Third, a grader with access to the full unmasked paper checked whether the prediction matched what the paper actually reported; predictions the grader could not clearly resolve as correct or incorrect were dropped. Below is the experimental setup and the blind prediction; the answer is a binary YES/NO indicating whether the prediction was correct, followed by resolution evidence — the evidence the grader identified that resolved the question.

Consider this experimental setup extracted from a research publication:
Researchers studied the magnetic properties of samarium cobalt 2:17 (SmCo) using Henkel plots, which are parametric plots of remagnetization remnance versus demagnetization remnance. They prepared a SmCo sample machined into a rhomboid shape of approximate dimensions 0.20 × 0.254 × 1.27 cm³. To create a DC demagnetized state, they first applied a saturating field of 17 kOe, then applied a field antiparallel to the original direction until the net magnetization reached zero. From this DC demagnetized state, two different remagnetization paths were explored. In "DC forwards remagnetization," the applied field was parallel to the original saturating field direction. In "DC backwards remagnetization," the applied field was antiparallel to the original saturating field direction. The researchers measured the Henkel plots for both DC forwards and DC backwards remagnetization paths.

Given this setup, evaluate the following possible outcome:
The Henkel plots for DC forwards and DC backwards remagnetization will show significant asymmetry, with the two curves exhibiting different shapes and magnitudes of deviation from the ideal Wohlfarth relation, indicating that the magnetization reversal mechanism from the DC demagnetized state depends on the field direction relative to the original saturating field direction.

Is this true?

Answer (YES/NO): YES